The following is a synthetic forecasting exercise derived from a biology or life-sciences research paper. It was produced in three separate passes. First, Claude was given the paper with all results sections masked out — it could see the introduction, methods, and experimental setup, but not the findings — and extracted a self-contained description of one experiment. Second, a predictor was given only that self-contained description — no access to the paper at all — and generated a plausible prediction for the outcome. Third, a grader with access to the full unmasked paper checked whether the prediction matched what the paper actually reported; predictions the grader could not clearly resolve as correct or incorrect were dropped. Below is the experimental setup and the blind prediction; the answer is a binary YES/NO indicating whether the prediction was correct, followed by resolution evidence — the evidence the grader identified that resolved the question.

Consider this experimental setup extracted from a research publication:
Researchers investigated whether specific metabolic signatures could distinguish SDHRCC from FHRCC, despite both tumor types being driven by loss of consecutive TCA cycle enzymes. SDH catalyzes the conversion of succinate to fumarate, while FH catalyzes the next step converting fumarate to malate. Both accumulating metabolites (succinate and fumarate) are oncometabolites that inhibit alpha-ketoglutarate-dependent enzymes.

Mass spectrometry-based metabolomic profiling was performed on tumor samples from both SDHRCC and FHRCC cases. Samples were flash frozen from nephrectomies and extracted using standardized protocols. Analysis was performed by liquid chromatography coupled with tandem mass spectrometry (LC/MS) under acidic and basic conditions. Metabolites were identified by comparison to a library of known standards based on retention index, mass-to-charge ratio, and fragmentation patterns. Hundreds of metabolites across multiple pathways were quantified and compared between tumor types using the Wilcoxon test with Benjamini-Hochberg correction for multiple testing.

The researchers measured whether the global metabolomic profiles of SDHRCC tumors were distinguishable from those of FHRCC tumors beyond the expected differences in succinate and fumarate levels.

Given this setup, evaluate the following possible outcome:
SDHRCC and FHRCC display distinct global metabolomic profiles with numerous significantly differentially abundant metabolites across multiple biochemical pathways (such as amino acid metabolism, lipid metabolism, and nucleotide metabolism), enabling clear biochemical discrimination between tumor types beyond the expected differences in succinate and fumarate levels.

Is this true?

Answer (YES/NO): YES